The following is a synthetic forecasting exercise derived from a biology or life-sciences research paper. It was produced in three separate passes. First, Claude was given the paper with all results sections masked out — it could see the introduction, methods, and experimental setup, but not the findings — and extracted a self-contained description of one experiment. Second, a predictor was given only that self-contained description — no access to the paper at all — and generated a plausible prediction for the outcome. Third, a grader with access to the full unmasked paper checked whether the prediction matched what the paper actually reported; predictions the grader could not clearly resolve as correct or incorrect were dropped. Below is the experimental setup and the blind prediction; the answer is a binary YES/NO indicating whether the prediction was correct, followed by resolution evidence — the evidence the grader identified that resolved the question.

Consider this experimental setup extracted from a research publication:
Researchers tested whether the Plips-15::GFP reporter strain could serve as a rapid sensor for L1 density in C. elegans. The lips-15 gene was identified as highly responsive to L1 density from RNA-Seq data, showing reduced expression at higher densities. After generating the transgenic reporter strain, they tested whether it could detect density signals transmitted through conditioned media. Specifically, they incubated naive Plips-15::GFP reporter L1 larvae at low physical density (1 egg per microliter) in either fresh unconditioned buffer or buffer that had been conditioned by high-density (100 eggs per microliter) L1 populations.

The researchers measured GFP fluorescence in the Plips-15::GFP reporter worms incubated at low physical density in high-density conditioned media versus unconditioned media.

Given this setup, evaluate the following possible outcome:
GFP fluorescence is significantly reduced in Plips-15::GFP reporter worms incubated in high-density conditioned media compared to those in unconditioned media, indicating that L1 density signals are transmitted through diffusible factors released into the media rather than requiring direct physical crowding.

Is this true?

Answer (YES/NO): YES